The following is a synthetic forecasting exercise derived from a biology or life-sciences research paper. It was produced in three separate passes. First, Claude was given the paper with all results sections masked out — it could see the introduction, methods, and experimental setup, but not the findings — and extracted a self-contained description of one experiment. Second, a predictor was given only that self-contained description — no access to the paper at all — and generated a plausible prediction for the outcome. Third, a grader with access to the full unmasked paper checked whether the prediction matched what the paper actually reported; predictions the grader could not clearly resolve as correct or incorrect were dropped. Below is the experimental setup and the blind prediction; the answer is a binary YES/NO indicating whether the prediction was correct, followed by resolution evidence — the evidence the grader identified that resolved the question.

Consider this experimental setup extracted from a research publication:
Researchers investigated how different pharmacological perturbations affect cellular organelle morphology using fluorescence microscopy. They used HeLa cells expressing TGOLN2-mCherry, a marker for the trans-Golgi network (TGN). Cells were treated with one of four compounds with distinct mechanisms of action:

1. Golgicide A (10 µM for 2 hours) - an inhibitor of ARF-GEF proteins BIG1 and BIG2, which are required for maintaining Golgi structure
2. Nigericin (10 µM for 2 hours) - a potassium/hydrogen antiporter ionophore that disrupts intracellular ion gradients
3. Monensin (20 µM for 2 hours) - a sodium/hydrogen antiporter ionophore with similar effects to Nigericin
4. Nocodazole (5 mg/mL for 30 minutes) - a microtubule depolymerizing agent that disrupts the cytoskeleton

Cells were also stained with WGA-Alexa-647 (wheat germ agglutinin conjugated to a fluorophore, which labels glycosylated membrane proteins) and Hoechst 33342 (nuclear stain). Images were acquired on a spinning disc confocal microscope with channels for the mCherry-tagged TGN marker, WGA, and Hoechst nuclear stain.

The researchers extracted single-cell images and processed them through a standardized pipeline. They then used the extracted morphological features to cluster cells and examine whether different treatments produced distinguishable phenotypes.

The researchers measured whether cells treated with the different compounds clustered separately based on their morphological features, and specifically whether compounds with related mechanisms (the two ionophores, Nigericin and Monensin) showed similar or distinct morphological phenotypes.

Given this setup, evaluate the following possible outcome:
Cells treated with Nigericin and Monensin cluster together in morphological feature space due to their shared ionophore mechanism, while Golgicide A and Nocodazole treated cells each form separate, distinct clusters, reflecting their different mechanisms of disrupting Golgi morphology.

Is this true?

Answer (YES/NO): NO